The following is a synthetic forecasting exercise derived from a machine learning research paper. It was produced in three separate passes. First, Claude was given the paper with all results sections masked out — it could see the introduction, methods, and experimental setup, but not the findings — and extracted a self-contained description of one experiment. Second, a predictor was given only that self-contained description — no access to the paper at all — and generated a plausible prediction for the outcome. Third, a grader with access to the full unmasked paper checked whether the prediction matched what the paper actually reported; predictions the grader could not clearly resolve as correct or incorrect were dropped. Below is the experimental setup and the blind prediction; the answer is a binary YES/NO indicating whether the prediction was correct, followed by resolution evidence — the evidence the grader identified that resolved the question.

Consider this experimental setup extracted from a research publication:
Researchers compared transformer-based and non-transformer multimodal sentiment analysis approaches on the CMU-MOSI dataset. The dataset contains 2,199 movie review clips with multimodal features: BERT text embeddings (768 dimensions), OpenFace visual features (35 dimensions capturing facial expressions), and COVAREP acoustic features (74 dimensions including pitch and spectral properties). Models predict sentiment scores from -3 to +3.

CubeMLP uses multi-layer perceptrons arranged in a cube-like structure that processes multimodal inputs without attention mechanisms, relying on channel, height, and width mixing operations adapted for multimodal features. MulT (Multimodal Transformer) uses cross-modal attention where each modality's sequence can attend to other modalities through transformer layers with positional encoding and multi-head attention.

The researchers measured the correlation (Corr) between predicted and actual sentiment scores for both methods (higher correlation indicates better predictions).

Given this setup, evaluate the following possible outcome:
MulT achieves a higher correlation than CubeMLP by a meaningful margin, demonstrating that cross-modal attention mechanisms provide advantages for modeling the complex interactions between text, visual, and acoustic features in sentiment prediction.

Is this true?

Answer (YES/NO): YES